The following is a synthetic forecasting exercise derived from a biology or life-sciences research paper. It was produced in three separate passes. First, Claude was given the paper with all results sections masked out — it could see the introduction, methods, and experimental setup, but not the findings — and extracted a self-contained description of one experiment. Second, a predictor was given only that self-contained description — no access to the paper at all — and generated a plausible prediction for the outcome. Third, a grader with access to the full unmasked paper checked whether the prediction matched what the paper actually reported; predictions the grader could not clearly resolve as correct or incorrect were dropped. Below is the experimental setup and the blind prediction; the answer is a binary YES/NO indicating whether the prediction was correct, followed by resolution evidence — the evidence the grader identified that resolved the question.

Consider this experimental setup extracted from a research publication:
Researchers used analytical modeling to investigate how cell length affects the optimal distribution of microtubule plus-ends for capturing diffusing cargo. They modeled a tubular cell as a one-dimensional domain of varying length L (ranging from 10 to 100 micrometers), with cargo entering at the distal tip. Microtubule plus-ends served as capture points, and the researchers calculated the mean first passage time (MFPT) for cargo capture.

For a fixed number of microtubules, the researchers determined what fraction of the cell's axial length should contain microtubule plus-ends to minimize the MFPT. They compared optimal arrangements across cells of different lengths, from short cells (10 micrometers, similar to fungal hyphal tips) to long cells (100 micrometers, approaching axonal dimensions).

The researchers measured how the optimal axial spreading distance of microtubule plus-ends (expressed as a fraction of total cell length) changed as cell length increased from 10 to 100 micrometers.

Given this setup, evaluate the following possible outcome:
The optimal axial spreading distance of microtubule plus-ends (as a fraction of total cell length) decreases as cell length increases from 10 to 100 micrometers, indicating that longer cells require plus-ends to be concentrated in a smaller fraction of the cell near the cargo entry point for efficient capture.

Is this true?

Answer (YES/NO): YES